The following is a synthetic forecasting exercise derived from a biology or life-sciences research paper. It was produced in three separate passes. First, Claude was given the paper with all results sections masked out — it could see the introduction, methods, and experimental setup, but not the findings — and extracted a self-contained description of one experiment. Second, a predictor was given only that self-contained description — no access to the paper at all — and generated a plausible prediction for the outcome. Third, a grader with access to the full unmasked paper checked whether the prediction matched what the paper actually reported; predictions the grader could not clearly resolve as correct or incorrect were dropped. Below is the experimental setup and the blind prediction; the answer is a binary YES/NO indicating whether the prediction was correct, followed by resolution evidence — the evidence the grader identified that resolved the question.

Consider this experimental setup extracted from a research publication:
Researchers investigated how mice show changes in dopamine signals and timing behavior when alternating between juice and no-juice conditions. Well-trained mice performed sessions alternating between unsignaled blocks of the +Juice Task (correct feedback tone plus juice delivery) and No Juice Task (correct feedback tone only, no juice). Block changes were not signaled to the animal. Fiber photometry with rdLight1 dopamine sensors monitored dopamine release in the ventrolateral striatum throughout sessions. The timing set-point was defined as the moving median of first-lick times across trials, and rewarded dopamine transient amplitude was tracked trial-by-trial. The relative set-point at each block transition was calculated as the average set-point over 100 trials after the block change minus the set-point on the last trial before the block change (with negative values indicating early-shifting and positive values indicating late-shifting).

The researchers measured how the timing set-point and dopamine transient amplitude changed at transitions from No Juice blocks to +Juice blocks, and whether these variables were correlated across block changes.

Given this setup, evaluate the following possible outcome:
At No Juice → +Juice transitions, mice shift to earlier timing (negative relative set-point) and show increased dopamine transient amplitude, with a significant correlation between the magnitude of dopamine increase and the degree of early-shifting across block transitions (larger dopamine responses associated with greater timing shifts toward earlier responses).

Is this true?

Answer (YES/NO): YES